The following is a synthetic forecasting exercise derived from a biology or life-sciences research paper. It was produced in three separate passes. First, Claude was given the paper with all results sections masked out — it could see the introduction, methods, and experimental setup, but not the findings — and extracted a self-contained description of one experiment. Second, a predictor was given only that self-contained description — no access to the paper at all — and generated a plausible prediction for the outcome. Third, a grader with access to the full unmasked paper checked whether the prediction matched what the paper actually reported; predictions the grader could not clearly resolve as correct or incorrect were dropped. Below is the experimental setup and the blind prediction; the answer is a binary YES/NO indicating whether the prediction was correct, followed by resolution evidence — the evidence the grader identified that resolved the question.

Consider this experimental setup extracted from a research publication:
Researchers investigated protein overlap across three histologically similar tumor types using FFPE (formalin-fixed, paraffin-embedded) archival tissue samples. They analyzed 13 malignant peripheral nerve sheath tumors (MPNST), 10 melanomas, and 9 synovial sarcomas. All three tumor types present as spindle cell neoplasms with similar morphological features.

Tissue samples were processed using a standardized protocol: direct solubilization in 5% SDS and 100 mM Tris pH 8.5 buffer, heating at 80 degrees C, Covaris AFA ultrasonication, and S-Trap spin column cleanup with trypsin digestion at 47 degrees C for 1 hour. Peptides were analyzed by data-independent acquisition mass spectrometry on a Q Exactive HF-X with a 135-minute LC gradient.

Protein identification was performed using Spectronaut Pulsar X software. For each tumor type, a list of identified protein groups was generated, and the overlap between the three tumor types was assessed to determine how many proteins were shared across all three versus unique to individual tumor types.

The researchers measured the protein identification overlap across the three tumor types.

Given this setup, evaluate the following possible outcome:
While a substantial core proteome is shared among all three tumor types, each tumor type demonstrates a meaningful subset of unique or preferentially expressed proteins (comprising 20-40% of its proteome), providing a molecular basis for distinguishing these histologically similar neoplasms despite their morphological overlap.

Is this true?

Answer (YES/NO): NO